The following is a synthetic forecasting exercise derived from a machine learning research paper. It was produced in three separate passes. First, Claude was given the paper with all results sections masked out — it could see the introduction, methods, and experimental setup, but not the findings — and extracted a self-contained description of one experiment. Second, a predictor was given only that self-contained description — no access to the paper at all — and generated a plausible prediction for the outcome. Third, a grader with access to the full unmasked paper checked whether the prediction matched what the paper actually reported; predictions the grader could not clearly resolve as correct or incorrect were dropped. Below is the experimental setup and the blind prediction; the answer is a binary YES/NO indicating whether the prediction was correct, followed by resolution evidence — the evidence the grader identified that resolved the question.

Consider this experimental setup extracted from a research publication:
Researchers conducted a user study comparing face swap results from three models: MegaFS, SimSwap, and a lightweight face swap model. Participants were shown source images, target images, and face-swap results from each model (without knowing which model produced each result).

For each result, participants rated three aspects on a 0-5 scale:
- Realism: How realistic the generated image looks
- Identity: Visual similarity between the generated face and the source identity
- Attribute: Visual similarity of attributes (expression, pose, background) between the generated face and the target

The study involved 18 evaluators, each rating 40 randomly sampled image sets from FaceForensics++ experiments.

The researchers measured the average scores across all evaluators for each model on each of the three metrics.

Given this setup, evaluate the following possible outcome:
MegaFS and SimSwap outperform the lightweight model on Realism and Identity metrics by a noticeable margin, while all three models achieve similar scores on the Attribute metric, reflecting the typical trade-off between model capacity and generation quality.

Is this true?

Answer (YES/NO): NO